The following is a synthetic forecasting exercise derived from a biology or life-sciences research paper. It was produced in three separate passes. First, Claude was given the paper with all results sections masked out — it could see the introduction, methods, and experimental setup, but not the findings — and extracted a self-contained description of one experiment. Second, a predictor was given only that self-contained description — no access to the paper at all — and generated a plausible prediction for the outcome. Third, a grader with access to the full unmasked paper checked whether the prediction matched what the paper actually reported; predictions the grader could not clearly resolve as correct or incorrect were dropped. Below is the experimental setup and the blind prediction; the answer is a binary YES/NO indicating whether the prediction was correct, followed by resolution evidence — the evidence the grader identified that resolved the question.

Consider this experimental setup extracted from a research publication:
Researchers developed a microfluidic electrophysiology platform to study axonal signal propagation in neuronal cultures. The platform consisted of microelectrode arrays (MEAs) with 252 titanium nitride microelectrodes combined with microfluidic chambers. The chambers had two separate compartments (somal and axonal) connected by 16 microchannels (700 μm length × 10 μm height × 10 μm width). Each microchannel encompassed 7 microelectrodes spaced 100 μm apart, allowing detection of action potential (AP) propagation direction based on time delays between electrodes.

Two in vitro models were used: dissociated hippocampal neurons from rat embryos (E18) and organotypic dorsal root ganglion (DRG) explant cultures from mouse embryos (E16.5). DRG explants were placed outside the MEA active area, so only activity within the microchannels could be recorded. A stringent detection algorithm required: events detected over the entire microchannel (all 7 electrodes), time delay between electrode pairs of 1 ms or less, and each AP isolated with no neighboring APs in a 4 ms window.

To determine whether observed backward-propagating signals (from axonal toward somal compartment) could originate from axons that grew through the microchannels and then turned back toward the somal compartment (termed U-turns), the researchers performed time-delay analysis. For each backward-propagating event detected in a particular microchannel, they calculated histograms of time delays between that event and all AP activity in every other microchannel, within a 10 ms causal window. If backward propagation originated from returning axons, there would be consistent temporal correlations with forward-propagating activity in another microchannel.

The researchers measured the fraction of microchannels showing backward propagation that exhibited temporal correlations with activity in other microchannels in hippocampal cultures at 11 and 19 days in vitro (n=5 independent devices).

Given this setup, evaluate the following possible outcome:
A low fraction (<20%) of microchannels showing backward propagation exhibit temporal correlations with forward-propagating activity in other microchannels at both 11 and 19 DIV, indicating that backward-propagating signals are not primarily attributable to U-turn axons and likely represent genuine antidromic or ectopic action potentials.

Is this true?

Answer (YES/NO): YES